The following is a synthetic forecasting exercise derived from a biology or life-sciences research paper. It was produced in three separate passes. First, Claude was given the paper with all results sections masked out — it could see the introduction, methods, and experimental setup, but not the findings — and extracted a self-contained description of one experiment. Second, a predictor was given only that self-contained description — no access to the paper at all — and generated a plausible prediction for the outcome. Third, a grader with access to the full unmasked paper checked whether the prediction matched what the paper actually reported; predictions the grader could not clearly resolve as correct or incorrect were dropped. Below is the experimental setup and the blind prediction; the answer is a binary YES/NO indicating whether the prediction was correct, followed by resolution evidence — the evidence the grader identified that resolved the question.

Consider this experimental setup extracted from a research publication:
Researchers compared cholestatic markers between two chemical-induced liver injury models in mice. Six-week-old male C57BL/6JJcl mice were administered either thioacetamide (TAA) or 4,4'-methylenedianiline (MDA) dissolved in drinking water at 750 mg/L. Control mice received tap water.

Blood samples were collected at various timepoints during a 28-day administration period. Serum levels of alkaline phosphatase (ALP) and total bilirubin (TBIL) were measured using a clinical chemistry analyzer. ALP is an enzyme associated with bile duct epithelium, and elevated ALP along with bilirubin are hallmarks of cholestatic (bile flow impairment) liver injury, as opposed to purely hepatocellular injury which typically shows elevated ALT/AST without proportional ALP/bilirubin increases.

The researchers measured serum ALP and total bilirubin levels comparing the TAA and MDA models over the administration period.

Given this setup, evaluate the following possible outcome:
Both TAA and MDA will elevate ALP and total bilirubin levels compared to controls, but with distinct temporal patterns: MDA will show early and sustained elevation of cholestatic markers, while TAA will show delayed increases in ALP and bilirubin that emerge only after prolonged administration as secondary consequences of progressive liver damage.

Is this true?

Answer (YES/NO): NO